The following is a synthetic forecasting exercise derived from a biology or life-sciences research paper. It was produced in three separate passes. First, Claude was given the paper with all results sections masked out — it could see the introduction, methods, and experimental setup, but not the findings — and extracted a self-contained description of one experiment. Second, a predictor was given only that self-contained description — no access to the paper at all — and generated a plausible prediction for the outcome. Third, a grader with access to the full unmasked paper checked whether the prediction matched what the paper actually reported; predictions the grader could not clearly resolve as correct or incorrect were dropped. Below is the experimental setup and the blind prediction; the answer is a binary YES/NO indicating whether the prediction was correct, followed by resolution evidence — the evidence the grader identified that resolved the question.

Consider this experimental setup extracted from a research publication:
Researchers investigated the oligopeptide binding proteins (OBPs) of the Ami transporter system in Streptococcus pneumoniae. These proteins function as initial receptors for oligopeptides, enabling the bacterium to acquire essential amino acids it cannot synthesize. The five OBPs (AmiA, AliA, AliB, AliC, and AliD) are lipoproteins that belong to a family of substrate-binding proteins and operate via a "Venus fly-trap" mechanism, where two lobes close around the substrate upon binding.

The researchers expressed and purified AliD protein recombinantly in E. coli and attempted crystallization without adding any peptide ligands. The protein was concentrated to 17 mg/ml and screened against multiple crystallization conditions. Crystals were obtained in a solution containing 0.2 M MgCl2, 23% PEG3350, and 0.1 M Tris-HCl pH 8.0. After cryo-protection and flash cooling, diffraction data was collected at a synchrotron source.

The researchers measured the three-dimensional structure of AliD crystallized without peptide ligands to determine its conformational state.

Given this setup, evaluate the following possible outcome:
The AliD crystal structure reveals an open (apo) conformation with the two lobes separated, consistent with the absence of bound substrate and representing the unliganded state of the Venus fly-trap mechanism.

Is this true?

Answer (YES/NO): YES